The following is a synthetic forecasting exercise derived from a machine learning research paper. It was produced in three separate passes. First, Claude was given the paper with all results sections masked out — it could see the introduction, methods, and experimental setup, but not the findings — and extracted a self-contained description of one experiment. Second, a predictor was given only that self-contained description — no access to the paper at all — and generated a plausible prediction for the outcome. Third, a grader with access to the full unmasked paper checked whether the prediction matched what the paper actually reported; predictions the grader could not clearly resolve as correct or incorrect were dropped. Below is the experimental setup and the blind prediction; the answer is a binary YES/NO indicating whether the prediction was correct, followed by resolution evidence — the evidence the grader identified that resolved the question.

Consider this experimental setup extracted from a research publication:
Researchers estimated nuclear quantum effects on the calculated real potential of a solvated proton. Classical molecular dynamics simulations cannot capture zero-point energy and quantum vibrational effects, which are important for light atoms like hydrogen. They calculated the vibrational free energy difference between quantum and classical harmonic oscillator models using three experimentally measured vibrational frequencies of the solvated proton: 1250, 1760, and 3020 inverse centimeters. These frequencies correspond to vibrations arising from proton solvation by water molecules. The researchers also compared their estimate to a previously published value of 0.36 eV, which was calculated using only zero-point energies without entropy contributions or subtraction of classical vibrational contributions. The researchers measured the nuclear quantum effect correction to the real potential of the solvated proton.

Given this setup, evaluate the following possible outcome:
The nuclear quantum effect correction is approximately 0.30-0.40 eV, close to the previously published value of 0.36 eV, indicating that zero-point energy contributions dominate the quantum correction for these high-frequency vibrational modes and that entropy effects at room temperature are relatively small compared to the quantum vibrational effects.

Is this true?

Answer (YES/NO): YES